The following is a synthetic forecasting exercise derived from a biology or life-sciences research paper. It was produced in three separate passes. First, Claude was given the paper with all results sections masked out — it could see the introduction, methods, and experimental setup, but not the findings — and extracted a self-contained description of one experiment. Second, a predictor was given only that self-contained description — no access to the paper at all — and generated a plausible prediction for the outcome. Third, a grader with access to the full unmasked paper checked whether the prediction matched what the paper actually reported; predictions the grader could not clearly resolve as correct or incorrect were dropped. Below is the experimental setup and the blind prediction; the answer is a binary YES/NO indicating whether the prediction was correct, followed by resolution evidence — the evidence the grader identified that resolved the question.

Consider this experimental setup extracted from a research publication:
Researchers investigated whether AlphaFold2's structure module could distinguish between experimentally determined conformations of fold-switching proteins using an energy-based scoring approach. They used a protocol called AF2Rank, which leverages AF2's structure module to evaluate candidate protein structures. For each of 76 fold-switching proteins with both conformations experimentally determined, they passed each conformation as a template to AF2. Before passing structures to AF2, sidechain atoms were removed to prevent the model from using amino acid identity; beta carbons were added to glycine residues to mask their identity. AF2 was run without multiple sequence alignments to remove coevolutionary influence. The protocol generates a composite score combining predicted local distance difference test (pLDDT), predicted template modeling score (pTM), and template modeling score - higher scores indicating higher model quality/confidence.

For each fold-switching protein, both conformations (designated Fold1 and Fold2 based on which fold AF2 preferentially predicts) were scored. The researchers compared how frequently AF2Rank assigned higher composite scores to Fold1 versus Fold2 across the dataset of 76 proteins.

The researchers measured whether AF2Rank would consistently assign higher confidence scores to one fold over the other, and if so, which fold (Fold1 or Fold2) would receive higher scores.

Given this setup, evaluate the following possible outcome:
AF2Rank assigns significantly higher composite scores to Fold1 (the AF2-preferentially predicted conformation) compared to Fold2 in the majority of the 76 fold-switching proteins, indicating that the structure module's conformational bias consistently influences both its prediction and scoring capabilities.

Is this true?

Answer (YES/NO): NO